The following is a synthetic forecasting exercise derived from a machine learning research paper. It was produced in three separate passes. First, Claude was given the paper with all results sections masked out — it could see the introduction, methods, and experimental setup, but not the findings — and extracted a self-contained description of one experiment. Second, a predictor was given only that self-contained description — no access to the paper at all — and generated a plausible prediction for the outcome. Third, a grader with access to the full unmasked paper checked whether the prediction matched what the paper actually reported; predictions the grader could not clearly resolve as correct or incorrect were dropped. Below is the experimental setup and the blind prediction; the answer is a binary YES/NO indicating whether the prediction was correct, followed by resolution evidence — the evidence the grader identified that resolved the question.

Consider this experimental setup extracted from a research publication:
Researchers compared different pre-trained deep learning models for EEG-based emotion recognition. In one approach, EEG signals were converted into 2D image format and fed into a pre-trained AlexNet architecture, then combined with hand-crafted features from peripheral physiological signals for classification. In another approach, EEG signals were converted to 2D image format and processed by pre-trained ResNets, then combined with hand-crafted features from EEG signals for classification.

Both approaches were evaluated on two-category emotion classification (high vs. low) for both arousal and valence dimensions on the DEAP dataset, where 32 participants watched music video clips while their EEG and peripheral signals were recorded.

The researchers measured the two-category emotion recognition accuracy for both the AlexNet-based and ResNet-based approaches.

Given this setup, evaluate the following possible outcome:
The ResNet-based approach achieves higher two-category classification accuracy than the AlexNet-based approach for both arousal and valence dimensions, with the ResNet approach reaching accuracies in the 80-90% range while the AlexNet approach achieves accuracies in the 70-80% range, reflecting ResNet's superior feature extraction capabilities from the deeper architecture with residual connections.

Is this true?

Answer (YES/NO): NO